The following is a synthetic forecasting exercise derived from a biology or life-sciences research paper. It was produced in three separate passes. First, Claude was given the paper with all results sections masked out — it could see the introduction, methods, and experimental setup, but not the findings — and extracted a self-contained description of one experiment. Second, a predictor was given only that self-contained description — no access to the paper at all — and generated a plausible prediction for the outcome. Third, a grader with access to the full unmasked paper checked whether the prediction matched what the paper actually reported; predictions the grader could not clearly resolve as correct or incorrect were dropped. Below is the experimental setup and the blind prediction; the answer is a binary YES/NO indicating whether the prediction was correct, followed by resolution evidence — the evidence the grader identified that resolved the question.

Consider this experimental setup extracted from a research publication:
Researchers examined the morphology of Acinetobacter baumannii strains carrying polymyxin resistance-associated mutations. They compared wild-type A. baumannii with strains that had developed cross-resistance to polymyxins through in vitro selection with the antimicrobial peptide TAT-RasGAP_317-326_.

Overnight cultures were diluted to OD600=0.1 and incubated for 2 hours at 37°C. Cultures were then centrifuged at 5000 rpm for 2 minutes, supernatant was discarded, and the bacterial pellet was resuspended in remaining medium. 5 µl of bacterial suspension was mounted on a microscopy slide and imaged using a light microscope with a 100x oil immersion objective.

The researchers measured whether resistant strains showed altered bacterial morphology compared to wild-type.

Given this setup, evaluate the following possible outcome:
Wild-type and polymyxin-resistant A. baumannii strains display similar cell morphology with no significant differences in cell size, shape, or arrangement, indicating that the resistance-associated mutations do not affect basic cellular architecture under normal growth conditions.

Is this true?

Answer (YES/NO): YES